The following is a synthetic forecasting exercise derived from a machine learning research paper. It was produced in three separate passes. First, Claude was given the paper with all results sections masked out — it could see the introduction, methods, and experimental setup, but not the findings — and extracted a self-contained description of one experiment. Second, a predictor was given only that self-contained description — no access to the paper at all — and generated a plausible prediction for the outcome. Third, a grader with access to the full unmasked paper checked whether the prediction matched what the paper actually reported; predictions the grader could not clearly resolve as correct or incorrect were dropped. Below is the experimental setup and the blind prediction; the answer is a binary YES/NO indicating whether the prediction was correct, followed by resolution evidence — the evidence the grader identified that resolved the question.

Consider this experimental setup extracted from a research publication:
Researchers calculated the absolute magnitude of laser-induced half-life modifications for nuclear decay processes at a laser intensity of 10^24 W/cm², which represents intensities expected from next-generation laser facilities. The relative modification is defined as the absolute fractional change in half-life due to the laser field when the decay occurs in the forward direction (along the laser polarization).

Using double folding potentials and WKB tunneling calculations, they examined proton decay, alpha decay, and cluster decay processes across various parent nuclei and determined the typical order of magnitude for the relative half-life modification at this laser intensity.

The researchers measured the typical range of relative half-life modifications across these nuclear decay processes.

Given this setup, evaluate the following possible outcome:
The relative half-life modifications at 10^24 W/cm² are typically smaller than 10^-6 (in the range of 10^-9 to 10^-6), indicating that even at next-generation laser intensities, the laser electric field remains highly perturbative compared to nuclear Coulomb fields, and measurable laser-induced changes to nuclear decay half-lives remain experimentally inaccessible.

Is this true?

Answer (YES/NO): NO